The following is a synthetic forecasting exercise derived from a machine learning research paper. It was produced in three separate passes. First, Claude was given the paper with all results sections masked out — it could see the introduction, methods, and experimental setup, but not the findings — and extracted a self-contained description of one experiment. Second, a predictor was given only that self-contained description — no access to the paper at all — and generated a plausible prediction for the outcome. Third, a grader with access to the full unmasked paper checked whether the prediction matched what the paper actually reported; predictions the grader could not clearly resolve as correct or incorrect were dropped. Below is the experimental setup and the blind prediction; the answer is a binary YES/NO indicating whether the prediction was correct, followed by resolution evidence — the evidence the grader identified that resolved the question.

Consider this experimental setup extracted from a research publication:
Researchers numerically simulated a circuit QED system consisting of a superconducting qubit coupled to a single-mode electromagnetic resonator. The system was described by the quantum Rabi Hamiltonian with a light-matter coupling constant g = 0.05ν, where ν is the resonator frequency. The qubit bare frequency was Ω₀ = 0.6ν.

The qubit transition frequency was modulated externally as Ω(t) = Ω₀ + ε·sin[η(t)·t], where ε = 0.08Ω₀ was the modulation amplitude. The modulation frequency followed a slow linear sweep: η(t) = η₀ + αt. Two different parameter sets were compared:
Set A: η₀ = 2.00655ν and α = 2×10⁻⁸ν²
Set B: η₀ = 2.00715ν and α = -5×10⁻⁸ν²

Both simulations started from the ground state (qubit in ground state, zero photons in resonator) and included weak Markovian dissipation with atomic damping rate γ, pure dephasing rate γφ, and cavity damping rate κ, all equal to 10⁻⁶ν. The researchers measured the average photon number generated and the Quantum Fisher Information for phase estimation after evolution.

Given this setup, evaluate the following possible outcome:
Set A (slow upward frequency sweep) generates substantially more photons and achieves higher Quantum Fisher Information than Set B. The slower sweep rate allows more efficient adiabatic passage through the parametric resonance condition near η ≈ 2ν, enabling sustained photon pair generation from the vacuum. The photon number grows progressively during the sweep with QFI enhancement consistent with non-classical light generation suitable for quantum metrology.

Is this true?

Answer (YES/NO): NO